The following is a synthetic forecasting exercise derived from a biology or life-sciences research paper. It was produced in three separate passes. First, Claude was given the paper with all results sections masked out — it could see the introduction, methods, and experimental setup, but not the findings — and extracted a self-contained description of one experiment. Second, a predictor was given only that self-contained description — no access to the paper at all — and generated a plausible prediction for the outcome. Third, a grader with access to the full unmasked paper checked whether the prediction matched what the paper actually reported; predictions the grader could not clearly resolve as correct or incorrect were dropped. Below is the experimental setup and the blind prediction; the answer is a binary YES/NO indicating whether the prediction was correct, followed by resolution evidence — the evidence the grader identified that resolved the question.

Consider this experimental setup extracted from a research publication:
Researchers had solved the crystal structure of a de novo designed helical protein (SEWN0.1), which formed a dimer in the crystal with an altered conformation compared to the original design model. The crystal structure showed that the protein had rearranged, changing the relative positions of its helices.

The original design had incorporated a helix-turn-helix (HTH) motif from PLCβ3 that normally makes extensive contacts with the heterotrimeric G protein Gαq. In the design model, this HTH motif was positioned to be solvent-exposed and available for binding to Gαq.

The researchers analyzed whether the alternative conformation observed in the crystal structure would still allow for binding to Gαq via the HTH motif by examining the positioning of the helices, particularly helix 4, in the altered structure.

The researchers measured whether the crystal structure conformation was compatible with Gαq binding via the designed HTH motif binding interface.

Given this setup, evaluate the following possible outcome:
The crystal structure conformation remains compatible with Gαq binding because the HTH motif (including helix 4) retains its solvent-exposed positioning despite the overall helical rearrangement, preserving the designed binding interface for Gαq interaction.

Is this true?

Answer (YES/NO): NO